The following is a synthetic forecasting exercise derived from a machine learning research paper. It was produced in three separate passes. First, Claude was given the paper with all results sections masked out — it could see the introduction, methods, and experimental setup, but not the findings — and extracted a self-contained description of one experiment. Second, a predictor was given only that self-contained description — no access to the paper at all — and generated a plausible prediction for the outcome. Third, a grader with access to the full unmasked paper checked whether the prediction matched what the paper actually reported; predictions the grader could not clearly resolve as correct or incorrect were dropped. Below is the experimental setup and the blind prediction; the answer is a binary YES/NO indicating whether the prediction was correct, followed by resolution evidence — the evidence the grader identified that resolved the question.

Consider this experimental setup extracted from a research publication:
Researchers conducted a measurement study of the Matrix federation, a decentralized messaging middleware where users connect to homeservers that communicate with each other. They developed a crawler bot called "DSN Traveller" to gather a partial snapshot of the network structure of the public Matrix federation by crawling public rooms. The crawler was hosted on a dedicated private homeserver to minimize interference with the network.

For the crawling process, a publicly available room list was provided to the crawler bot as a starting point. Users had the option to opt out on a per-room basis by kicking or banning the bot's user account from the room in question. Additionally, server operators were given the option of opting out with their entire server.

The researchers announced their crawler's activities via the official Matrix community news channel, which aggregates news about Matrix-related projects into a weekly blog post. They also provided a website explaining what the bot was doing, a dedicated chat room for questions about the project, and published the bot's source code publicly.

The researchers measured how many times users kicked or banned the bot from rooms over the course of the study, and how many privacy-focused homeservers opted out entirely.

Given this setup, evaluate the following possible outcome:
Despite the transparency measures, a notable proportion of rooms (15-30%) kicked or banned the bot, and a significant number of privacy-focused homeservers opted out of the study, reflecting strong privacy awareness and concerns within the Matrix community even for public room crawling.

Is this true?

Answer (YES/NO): NO